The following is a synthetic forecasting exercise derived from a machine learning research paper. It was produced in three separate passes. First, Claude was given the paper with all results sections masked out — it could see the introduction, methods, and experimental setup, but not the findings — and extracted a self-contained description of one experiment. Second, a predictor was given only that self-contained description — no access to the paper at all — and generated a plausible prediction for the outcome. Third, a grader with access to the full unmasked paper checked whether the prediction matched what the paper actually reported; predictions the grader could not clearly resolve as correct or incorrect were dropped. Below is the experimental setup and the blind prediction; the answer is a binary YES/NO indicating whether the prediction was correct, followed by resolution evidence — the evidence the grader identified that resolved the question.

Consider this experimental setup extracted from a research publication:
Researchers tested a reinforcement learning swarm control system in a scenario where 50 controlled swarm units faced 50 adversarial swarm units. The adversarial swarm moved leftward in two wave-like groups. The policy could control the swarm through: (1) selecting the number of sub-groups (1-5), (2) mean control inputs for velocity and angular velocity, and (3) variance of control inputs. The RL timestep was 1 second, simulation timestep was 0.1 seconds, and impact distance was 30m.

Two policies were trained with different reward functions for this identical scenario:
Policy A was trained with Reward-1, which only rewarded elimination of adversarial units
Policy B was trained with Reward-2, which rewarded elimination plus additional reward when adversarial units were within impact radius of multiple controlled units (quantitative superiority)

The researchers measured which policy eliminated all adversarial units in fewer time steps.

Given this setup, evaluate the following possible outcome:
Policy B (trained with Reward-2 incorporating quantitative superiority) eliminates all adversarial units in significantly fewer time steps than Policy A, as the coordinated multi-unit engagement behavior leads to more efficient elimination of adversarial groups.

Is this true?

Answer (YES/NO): NO